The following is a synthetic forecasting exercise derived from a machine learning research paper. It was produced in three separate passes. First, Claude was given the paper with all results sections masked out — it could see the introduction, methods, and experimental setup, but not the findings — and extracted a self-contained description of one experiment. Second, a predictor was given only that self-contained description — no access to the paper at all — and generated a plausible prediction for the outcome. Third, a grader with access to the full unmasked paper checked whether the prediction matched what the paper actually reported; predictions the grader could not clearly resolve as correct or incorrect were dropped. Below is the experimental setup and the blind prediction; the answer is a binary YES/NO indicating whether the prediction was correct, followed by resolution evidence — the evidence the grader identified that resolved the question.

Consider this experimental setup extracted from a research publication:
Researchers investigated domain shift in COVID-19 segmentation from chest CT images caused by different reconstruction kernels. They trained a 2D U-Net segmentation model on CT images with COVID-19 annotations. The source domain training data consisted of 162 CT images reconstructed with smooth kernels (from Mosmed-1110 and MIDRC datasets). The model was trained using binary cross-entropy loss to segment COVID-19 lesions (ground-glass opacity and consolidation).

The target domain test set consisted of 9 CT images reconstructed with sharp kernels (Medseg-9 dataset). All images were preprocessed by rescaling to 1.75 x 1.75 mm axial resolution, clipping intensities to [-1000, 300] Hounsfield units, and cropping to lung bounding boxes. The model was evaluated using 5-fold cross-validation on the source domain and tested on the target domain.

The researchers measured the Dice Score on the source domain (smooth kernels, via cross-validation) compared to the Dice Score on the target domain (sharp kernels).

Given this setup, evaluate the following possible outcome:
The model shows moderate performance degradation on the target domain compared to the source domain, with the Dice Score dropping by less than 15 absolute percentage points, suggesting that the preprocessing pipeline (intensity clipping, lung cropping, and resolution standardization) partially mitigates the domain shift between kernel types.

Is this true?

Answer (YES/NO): YES